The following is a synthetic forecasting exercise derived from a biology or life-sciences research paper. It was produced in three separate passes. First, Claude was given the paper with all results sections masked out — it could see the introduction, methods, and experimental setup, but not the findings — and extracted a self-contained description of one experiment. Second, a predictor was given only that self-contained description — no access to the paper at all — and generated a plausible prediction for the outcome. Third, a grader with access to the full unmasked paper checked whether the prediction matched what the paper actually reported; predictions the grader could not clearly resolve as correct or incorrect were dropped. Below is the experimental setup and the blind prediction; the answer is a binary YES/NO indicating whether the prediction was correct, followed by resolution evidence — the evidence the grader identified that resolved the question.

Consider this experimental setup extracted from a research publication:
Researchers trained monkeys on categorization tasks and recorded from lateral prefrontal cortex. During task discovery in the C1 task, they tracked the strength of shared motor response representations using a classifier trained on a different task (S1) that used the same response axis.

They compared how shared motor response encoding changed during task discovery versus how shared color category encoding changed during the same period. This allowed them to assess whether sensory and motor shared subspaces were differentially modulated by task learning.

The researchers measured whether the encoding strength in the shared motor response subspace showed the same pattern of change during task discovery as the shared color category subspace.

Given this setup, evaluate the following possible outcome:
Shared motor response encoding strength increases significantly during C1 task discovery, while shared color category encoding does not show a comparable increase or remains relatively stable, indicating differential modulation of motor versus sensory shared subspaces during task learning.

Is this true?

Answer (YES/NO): NO